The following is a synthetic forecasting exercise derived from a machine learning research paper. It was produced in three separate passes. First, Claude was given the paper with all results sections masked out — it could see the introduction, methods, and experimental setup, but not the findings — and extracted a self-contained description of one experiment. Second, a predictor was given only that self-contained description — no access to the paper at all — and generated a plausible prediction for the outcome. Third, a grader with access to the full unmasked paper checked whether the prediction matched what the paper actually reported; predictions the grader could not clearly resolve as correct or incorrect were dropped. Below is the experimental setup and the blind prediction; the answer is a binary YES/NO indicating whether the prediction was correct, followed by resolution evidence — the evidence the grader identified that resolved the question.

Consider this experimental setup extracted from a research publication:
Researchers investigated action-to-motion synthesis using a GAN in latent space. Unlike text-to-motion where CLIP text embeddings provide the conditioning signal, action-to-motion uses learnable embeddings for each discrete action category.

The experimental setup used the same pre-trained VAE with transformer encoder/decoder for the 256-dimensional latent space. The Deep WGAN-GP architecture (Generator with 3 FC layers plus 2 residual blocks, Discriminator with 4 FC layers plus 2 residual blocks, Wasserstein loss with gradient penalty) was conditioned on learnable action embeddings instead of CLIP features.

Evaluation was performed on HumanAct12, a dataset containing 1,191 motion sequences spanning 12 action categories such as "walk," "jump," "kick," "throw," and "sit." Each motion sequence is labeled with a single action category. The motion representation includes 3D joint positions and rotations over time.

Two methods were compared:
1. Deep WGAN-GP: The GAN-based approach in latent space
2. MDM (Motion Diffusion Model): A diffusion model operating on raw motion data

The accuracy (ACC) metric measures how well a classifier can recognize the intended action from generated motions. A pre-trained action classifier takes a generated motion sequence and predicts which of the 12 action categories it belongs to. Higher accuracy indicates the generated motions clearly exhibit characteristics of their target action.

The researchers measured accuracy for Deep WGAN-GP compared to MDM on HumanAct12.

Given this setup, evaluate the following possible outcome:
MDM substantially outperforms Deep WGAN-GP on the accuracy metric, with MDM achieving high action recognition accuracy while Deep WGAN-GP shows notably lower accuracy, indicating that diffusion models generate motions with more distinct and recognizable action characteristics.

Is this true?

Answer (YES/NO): NO